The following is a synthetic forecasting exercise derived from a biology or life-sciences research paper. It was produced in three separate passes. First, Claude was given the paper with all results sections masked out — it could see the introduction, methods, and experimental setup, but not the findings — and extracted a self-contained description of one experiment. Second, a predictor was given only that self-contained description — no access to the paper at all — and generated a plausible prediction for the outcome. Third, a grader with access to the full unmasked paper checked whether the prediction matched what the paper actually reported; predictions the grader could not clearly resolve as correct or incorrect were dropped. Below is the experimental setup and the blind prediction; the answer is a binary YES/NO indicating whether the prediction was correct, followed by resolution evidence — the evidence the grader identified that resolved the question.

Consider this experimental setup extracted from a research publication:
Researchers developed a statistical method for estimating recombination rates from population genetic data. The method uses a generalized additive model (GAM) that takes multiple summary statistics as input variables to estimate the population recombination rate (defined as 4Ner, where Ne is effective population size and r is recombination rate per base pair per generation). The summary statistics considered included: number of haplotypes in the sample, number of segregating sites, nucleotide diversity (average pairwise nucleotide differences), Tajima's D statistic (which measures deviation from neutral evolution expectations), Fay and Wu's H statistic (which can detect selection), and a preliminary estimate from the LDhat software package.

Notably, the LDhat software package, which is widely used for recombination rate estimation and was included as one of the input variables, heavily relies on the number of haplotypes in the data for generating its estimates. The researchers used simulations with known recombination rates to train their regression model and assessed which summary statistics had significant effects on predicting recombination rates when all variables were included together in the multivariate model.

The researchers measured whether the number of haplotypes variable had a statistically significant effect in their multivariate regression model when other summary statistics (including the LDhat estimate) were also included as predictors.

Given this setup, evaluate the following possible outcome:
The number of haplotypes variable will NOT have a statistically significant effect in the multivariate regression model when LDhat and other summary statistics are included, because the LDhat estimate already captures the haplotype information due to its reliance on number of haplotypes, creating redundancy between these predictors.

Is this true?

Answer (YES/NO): YES